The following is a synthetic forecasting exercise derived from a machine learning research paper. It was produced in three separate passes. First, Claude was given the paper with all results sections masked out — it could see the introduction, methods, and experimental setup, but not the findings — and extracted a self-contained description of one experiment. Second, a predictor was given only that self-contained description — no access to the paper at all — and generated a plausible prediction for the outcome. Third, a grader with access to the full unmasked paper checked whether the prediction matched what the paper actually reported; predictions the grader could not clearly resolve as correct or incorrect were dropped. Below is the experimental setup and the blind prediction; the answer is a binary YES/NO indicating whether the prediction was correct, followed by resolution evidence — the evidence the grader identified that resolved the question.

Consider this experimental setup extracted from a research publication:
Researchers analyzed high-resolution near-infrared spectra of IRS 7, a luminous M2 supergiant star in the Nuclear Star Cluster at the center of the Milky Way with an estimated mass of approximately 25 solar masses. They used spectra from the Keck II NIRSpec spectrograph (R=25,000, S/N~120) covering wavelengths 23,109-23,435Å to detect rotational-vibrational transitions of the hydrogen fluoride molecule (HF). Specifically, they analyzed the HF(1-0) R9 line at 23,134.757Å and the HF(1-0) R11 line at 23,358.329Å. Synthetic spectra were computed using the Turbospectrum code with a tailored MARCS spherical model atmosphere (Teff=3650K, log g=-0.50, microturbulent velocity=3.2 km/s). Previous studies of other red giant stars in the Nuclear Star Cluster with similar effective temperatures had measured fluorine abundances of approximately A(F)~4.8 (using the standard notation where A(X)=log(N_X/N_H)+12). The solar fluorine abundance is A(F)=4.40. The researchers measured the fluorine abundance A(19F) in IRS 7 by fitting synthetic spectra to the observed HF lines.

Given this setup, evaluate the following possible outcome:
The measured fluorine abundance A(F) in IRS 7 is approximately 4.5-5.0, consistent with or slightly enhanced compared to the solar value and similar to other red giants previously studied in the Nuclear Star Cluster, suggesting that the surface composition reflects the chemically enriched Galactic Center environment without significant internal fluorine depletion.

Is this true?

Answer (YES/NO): NO